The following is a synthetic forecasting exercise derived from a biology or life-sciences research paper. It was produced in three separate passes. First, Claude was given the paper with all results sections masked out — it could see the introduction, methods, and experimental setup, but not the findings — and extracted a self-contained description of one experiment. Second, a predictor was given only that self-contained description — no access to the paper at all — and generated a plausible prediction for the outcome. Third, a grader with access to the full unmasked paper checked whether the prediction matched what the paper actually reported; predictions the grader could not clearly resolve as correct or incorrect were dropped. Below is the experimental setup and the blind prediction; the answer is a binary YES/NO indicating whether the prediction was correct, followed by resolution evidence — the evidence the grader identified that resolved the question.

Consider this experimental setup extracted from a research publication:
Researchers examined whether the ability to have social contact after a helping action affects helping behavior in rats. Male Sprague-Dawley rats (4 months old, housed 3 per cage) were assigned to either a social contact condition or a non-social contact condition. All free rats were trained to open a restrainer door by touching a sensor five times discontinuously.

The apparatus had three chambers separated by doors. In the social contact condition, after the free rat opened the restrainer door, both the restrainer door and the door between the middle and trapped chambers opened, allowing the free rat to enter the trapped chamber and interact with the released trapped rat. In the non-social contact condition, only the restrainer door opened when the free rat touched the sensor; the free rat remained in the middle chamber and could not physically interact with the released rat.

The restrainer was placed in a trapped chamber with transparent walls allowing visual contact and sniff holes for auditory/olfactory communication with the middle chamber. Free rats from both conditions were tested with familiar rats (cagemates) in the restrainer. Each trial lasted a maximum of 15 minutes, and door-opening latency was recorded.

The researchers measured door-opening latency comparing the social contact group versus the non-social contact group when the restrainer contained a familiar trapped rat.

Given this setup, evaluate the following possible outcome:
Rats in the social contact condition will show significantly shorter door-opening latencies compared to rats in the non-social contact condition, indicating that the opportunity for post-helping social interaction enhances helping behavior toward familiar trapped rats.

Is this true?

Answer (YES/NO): YES